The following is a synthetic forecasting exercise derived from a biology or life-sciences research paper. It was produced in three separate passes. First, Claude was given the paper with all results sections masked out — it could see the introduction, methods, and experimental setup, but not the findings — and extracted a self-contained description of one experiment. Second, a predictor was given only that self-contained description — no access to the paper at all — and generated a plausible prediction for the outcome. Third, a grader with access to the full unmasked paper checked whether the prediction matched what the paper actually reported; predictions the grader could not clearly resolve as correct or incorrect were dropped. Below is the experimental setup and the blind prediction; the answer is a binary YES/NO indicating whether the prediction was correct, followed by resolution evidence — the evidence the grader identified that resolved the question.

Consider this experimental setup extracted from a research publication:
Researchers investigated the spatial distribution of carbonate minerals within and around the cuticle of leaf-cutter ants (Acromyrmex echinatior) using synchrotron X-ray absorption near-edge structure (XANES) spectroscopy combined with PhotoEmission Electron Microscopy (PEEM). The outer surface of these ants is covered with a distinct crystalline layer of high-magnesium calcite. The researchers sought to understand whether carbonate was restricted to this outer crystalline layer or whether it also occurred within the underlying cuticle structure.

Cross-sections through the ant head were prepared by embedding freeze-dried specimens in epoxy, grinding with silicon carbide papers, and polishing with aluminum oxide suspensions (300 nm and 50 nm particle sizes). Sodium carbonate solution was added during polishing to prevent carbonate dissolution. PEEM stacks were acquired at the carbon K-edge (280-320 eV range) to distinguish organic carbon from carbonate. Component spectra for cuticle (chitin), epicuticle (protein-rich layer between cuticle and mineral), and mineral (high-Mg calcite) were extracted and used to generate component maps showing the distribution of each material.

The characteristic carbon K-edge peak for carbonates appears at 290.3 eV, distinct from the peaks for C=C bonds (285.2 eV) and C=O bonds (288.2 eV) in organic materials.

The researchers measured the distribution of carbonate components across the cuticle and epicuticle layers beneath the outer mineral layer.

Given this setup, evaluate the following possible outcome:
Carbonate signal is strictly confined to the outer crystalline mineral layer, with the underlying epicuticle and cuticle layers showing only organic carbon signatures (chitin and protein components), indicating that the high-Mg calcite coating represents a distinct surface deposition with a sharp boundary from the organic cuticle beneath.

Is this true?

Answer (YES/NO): NO